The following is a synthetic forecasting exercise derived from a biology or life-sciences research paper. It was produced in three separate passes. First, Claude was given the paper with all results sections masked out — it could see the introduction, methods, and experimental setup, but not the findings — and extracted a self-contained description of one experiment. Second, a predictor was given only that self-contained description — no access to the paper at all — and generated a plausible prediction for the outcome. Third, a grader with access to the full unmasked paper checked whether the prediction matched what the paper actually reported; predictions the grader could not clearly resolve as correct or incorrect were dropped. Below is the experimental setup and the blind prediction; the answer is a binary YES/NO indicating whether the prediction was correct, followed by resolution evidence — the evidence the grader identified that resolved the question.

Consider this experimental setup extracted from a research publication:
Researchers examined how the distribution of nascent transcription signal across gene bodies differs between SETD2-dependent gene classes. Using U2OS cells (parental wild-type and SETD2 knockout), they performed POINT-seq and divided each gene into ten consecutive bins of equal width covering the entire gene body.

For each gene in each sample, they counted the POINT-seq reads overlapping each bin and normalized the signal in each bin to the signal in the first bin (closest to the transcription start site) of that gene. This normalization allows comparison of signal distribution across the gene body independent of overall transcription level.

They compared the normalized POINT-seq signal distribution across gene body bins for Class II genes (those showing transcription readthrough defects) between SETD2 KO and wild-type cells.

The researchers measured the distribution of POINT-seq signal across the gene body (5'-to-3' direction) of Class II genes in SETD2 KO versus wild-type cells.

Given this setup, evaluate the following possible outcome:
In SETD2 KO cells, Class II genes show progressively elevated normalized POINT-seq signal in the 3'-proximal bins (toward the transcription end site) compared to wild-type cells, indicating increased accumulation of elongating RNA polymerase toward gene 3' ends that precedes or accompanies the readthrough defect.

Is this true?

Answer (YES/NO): YES